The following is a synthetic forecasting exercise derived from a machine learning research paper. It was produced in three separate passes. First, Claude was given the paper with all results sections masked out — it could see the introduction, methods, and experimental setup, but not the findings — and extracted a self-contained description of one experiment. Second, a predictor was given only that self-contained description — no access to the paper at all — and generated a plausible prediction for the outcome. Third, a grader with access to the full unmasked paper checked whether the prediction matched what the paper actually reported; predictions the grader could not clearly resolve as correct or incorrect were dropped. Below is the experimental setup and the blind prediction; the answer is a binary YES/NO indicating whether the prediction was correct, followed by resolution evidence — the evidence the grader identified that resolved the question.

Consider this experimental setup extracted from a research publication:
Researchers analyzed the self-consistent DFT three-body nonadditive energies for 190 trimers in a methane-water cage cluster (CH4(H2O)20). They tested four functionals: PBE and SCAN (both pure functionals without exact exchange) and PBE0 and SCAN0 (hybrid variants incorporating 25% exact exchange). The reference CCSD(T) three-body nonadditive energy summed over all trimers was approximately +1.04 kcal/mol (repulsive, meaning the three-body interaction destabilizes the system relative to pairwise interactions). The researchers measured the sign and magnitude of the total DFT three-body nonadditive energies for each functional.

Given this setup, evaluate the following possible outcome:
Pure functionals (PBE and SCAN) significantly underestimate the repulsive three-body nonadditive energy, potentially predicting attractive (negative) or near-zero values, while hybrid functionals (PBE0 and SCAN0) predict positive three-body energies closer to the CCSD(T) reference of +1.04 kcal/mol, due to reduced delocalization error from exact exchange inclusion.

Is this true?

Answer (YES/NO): NO